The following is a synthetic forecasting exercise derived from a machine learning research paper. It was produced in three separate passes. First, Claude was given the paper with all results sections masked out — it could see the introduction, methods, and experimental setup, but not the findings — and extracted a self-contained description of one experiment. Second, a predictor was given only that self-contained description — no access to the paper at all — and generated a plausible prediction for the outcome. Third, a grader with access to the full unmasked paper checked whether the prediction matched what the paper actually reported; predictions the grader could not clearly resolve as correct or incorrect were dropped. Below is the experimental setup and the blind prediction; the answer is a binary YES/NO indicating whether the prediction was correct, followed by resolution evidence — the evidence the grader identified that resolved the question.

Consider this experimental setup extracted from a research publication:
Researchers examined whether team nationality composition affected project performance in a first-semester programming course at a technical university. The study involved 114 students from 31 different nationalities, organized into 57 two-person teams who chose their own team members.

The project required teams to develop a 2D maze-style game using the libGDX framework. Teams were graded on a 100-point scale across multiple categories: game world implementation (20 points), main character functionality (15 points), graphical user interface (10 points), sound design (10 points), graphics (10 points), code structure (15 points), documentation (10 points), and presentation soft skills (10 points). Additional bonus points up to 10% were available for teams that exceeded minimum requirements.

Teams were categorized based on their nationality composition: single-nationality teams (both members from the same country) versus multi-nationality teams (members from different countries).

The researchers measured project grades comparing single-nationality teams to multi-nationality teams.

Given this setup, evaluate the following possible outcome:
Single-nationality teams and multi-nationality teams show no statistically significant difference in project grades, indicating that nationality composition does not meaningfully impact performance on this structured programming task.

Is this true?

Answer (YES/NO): YES